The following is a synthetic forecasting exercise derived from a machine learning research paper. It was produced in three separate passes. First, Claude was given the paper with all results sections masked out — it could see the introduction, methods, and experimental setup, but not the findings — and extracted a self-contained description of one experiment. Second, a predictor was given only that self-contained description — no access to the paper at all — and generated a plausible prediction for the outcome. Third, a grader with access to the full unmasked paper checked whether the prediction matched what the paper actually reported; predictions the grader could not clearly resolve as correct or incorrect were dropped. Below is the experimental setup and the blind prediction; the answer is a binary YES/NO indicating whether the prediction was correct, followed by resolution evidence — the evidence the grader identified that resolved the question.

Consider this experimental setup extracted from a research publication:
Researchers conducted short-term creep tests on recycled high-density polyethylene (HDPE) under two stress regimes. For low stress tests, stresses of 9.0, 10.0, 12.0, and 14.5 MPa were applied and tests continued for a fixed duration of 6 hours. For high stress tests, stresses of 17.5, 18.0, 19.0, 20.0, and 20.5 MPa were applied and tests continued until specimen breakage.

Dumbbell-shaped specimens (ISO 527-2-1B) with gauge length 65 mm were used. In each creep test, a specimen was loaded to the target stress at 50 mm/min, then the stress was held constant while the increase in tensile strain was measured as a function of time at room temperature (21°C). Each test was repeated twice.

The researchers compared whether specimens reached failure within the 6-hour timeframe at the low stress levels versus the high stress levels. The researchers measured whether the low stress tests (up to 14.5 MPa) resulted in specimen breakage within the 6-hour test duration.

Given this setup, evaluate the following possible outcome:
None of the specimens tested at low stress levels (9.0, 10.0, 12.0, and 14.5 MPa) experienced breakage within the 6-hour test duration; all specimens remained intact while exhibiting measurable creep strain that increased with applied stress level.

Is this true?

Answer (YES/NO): YES